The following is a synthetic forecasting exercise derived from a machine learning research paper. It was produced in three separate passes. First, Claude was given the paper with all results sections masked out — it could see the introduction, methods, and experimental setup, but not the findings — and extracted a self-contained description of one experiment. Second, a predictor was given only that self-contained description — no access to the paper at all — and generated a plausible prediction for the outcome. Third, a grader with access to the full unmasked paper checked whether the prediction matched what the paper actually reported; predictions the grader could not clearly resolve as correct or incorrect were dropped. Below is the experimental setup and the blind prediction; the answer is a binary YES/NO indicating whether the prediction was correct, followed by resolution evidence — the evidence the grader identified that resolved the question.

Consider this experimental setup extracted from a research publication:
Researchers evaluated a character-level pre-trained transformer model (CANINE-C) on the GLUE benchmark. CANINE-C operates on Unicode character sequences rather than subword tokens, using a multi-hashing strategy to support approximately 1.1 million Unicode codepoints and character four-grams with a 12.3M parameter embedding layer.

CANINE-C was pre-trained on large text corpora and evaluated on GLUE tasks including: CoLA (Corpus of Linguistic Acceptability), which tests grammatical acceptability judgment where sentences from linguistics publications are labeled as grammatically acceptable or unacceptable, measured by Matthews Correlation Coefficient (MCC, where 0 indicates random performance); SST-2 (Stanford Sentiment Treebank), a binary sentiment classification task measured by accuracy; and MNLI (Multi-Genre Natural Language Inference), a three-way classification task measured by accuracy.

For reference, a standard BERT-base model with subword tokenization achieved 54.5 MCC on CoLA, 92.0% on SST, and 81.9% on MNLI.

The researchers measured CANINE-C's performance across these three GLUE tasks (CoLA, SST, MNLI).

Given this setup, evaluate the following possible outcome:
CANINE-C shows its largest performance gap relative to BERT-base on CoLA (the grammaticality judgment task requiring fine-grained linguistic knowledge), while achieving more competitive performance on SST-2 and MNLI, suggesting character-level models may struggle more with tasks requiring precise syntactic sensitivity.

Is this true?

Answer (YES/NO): YES